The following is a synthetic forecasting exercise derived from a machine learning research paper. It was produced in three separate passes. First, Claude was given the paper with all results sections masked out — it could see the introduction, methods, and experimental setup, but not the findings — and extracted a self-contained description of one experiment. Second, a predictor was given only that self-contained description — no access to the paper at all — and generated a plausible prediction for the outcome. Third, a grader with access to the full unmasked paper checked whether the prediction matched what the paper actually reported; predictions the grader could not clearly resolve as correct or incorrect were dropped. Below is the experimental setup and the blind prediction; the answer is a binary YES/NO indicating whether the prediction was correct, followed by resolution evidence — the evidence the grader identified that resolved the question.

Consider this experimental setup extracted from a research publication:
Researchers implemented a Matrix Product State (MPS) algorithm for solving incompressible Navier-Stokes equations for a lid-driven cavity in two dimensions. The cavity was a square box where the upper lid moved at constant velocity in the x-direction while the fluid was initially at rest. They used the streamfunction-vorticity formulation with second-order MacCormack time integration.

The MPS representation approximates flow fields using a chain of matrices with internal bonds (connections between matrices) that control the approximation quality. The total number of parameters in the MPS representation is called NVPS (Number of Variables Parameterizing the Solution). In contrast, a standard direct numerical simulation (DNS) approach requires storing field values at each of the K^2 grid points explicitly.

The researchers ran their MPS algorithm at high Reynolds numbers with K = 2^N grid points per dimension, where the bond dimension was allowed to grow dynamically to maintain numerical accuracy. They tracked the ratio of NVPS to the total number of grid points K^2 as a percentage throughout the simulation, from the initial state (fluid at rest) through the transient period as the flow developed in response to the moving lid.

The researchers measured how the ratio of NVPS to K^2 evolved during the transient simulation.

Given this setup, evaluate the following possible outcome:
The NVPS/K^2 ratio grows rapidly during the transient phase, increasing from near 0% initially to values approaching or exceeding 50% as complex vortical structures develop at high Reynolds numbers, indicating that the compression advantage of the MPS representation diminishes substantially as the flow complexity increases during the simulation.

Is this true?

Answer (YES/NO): NO